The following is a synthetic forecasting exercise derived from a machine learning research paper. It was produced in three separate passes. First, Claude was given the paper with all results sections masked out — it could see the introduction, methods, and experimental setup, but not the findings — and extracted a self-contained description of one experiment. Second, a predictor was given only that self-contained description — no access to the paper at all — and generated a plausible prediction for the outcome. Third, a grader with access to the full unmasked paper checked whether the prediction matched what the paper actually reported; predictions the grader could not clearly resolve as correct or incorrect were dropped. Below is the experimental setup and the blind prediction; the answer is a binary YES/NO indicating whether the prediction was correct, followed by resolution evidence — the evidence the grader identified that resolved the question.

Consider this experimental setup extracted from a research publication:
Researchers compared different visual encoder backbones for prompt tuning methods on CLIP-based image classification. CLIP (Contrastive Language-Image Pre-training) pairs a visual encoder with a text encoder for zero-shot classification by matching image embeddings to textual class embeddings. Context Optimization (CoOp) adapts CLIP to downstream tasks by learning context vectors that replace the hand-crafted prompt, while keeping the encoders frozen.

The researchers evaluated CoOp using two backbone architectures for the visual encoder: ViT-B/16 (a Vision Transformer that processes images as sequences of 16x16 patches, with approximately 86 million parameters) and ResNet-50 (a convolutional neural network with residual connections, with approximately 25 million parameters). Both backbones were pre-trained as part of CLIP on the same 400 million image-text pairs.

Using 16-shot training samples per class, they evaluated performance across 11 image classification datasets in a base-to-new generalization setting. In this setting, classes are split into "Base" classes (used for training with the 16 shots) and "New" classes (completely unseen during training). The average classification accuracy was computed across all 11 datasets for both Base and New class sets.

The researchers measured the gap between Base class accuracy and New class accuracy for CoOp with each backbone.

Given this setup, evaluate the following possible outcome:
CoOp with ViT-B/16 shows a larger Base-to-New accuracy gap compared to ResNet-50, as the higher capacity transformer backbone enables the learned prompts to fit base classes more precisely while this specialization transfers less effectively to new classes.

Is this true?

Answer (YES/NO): NO